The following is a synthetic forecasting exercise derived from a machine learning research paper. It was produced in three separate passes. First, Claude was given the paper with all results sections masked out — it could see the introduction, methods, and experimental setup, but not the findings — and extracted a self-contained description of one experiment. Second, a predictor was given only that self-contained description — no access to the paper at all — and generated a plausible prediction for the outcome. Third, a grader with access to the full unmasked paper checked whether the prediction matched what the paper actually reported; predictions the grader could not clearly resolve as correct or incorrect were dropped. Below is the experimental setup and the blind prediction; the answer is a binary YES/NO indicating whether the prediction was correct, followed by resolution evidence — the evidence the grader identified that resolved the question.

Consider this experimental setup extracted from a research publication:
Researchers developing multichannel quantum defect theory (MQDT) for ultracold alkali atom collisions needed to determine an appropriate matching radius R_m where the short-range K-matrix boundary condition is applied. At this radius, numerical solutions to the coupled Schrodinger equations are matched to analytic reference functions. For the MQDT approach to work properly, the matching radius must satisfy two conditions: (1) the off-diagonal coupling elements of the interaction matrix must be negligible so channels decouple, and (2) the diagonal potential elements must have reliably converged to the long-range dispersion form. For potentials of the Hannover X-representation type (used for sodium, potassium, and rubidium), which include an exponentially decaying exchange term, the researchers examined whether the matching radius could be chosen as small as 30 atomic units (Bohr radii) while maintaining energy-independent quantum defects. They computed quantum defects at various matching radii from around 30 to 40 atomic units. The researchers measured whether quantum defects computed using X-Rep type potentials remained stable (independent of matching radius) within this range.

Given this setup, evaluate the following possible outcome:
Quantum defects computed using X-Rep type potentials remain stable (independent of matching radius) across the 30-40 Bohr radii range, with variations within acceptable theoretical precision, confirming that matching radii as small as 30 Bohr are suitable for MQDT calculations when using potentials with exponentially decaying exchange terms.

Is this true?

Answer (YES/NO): YES